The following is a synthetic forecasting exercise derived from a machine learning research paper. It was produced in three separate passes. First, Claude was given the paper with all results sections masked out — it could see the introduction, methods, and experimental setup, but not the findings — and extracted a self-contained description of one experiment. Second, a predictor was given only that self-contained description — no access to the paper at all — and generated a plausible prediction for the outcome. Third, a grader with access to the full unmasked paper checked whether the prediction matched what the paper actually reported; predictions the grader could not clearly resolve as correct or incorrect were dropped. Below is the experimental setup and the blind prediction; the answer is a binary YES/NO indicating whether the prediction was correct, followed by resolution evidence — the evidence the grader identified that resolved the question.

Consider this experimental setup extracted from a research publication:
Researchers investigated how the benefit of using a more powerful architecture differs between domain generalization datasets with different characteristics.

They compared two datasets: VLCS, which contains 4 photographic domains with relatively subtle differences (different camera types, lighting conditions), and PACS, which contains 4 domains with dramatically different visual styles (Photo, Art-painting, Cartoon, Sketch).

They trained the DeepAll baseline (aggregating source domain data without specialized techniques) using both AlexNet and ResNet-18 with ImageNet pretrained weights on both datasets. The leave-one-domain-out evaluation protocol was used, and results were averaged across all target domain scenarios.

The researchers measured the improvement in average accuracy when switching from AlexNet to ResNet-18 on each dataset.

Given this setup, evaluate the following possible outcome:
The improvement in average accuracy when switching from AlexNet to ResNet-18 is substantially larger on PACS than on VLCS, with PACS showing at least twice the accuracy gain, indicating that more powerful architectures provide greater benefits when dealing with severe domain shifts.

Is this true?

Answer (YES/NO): YES